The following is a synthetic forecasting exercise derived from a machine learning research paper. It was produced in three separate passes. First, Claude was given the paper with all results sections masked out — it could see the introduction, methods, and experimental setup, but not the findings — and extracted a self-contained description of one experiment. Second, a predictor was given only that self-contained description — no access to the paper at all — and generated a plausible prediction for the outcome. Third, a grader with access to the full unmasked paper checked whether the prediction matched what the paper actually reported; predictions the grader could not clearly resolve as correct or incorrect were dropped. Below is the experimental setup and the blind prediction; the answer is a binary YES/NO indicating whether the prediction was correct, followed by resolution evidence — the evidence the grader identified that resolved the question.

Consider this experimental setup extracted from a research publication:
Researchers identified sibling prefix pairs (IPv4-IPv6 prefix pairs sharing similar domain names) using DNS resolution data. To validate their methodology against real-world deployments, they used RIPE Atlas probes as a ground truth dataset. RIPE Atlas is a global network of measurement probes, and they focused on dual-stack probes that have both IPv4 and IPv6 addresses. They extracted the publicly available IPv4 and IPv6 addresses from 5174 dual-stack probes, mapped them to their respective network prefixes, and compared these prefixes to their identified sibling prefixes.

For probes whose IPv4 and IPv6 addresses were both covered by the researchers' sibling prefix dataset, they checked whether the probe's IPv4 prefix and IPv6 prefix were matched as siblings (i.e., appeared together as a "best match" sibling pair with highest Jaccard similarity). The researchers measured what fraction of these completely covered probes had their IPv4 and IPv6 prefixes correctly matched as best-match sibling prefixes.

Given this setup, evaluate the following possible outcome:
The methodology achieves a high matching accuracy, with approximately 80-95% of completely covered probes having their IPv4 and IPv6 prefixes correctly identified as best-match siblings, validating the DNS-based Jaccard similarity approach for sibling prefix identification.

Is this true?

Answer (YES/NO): YES